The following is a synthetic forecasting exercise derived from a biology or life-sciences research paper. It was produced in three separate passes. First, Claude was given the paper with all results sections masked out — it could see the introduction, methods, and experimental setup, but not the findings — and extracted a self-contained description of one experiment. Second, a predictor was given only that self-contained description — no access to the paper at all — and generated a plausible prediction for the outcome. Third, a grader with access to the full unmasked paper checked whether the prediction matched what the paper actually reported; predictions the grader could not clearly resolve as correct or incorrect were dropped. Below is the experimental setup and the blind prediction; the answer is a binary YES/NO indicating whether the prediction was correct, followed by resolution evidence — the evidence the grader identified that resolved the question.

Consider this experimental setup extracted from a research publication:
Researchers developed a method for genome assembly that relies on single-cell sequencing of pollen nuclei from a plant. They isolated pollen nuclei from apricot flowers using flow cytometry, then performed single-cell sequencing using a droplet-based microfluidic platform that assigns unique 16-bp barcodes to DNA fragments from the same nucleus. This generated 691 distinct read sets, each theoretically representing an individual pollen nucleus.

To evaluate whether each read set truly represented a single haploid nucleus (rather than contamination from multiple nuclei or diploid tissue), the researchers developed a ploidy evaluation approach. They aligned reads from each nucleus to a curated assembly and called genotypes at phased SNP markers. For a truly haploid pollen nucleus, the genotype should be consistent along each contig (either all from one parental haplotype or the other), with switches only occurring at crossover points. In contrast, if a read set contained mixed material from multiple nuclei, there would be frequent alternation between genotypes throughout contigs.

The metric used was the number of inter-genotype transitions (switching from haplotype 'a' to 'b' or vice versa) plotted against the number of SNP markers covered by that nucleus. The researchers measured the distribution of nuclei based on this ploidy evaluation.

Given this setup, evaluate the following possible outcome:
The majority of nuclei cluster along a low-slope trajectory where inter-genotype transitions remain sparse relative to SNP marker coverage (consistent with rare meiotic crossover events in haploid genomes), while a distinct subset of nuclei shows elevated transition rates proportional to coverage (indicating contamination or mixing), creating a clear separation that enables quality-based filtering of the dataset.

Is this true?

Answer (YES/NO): YES